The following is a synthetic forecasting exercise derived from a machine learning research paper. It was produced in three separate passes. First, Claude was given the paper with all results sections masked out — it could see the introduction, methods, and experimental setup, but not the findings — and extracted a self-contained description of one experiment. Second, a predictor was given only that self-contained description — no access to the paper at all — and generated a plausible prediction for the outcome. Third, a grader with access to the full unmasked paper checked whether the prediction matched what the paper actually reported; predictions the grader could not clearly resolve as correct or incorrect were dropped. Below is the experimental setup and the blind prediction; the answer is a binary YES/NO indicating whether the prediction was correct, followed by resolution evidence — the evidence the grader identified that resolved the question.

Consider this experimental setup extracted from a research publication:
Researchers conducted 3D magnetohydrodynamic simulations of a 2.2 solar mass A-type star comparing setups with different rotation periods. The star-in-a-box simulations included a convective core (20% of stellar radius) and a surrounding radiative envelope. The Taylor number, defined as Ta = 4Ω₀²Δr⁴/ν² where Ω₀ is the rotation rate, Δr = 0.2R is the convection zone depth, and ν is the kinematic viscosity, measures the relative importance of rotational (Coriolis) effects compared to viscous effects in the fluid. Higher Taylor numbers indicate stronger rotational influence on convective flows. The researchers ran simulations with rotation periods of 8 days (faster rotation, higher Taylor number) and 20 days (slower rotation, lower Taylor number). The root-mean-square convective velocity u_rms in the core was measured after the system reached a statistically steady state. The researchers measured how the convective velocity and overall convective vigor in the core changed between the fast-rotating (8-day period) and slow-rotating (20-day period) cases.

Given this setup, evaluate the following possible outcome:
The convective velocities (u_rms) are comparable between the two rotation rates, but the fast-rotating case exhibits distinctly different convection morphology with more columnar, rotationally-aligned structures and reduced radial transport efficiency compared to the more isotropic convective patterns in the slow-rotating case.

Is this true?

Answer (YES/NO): NO